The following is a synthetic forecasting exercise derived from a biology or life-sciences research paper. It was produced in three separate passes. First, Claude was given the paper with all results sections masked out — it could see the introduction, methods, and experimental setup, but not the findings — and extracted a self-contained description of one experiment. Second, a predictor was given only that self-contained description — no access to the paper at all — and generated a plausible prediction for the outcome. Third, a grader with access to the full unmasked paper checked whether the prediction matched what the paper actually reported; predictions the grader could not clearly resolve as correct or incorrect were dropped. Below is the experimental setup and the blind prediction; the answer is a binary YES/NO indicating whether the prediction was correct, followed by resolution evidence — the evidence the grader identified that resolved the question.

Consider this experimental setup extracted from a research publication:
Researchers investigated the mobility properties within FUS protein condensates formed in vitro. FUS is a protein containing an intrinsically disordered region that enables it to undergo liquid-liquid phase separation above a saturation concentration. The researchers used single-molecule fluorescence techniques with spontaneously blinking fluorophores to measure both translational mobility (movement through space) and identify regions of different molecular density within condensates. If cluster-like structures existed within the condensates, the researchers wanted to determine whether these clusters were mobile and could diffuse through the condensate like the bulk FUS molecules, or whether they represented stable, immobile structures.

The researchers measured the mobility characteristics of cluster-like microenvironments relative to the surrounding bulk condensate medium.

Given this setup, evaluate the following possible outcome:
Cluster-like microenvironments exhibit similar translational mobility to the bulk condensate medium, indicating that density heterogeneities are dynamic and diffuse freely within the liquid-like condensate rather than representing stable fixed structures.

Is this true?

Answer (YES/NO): NO